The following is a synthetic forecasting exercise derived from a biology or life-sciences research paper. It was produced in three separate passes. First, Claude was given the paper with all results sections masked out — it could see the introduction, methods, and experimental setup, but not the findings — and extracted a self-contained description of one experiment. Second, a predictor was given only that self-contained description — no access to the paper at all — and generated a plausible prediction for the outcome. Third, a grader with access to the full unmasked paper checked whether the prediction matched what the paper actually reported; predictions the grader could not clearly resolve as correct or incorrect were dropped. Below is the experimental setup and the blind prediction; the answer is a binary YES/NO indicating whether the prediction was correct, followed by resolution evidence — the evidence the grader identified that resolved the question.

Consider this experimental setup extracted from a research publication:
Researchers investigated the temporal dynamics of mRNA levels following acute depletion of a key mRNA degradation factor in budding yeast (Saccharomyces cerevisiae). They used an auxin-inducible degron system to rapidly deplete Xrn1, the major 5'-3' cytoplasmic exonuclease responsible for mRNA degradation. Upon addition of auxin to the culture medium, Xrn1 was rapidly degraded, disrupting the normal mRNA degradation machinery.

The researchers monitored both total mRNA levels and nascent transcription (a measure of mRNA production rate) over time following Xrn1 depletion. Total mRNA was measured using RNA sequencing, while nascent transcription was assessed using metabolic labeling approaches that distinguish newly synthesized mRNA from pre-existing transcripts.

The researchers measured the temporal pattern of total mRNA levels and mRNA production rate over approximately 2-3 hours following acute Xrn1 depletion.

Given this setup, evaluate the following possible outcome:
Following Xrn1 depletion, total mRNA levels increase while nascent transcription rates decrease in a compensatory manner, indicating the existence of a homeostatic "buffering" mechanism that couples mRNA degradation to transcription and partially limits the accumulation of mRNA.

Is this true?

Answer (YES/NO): YES